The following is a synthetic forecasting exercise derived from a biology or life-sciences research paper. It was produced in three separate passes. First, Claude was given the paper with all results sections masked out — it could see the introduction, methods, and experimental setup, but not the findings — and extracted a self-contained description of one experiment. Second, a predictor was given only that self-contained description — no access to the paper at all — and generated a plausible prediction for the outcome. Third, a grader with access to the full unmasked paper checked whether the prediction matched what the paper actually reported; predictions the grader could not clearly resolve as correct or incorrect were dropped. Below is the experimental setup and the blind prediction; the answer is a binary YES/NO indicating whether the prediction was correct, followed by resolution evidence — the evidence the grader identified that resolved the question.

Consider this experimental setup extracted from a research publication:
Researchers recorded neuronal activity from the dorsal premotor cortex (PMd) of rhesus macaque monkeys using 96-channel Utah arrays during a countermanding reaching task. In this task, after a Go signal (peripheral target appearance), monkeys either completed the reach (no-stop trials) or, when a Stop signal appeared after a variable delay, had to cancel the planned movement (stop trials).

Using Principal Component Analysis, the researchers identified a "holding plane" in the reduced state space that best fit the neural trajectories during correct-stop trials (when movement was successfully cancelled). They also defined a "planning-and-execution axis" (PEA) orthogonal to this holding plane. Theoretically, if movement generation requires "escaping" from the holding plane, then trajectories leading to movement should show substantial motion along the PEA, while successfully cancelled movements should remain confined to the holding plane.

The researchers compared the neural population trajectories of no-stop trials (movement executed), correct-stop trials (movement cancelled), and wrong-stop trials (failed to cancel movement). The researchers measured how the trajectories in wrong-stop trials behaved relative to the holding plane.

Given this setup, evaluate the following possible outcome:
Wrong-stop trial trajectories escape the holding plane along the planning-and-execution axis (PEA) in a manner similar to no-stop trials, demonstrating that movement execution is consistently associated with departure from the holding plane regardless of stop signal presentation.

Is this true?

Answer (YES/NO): YES